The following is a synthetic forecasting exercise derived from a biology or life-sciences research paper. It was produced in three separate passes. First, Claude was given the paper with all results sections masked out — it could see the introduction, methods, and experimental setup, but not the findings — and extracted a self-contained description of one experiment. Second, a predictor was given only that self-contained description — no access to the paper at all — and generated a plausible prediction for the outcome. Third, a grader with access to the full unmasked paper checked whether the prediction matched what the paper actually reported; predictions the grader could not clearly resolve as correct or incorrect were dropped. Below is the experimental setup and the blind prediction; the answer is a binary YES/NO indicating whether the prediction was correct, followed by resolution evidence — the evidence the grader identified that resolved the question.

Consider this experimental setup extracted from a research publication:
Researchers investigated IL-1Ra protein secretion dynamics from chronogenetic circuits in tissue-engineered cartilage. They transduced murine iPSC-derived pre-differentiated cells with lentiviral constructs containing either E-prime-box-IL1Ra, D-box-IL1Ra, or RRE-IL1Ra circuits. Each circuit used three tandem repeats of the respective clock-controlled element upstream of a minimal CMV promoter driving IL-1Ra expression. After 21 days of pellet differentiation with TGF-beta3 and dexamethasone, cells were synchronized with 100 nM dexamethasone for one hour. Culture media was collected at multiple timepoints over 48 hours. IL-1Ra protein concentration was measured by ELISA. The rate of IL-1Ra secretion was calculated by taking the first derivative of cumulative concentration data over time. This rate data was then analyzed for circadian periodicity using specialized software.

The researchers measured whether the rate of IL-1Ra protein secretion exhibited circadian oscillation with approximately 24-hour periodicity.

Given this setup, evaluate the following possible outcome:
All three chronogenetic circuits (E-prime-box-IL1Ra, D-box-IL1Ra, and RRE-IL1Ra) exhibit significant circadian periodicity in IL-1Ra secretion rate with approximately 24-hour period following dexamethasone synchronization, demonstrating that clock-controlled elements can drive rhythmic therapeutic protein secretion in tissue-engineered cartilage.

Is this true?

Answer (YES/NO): YES